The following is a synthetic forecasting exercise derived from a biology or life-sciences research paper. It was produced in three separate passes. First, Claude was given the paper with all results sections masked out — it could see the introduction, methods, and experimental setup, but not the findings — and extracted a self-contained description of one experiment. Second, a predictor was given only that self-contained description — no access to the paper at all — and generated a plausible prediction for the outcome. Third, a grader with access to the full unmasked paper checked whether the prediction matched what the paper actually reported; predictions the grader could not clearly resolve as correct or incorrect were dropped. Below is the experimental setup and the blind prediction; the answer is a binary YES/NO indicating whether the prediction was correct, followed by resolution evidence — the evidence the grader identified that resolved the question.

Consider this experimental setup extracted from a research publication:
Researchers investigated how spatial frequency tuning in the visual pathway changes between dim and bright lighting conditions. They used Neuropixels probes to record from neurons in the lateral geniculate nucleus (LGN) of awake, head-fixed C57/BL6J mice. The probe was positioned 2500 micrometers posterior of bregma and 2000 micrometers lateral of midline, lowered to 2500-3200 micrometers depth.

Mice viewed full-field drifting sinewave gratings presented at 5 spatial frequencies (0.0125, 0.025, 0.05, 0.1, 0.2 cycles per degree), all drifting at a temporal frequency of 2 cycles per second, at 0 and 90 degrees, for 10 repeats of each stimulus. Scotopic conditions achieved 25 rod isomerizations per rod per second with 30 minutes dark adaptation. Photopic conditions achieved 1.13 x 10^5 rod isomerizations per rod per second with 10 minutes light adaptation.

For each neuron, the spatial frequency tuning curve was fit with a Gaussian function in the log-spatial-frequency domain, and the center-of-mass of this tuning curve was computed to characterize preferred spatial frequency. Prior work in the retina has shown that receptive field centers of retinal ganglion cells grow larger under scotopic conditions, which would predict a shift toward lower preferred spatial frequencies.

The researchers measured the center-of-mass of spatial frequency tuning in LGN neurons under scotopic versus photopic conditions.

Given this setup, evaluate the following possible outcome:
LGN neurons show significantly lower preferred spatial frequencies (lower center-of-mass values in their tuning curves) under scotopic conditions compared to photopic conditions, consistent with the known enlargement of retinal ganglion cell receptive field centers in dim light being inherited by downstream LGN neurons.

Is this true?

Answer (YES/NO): YES